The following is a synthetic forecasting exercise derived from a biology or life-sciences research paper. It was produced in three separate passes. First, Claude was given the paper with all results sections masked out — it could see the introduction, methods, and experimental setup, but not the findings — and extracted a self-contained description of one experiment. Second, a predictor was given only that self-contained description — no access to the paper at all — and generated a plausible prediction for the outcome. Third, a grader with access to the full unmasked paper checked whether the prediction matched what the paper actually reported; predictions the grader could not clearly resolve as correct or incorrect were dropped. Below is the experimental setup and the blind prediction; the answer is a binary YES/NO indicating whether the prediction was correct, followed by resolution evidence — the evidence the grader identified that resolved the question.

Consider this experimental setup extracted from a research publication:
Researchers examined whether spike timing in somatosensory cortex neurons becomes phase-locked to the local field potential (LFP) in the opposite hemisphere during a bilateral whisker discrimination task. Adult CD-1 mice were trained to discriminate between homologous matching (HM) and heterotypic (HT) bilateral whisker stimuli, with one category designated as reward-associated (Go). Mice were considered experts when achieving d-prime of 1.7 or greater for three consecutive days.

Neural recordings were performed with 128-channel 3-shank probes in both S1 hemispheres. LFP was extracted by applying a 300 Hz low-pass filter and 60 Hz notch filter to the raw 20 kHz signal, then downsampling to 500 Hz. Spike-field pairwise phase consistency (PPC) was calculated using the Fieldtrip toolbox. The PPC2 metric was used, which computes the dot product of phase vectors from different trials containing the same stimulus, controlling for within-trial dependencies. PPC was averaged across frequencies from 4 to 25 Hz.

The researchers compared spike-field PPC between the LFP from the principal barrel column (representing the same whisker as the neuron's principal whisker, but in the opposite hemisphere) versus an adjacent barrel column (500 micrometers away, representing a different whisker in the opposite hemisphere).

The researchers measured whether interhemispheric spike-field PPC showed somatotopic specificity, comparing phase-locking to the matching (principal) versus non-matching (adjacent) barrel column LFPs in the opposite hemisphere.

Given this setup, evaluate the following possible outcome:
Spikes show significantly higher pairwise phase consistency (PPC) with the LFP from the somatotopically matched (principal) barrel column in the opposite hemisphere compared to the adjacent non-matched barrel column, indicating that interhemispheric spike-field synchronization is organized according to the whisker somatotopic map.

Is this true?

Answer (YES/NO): YES